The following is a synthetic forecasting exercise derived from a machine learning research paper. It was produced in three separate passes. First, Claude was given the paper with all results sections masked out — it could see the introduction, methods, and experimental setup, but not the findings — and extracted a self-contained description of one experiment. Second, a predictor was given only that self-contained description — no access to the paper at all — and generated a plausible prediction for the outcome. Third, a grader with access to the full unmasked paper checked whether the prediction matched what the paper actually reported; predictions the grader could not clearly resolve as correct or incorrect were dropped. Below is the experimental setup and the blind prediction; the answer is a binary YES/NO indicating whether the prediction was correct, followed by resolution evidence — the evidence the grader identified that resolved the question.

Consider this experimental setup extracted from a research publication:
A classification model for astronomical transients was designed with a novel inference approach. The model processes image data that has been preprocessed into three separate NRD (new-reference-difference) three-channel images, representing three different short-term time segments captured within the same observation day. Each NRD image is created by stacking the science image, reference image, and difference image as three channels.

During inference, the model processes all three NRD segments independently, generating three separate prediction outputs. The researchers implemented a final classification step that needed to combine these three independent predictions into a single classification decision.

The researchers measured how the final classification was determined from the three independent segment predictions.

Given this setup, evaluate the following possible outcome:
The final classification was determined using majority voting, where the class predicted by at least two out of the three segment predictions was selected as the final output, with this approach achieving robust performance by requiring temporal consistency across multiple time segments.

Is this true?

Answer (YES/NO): YES